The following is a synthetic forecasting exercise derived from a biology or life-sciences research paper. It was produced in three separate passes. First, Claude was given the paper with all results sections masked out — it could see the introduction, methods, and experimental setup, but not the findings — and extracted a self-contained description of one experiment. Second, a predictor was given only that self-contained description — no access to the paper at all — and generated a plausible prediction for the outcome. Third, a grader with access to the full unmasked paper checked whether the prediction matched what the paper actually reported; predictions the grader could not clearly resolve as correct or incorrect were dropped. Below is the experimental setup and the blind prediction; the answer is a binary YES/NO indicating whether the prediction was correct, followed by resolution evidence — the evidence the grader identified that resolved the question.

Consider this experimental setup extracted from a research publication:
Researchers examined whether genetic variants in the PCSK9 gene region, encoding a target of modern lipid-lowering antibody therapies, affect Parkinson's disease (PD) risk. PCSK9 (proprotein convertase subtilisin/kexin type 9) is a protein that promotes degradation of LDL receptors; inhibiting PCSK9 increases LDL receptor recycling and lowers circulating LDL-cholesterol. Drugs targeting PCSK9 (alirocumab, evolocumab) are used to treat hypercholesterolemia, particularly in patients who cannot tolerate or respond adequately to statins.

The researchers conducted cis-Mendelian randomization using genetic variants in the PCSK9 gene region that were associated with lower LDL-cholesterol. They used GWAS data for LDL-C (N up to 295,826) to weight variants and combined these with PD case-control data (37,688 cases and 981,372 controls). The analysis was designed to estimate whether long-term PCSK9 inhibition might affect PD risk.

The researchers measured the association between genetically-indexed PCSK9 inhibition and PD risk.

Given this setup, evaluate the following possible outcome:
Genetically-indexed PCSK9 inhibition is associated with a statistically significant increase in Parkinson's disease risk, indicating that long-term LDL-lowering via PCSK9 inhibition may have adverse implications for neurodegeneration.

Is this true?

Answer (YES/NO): NO